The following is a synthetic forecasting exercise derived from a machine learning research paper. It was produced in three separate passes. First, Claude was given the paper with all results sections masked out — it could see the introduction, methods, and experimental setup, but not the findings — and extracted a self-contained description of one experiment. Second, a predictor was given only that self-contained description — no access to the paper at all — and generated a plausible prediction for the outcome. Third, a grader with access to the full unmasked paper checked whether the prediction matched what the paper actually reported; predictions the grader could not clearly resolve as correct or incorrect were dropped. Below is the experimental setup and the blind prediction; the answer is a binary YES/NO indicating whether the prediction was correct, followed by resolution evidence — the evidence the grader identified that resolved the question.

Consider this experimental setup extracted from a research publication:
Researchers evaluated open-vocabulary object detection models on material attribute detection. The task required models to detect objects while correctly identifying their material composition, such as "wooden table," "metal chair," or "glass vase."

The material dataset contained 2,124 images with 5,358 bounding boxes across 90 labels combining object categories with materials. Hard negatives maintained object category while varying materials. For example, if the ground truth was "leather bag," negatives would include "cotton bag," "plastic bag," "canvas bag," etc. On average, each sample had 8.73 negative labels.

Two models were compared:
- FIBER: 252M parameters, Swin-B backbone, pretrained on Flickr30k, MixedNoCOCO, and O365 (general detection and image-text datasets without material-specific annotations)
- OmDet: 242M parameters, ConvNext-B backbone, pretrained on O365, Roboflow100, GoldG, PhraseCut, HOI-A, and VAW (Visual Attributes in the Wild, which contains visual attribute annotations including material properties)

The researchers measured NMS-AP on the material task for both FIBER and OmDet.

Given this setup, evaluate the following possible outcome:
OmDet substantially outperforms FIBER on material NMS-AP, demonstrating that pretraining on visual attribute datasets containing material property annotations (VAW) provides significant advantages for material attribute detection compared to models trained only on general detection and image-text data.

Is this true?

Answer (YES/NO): NO